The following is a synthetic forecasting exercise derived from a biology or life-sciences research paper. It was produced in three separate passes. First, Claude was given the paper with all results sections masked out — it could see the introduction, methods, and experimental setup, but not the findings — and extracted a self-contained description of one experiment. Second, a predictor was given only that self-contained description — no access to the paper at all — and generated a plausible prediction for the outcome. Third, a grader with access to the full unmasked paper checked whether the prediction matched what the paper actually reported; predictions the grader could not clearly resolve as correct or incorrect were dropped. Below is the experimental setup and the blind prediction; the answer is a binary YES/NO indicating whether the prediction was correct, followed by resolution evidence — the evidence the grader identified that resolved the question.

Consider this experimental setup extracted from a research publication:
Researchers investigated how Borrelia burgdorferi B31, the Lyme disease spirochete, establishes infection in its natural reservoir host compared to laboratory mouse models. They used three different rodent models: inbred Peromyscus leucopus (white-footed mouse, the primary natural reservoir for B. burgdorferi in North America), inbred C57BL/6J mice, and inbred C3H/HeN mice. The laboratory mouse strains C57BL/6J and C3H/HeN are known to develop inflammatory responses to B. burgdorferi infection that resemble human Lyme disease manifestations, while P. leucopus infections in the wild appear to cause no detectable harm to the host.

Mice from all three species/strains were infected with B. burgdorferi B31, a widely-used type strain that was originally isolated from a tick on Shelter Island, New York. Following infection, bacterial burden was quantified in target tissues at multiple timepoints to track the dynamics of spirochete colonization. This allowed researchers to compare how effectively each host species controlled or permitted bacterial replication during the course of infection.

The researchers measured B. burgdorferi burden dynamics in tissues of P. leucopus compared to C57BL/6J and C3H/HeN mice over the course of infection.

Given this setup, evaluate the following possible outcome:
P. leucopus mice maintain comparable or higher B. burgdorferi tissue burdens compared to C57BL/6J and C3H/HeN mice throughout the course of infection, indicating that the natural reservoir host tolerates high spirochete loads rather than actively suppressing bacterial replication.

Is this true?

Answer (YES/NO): NO